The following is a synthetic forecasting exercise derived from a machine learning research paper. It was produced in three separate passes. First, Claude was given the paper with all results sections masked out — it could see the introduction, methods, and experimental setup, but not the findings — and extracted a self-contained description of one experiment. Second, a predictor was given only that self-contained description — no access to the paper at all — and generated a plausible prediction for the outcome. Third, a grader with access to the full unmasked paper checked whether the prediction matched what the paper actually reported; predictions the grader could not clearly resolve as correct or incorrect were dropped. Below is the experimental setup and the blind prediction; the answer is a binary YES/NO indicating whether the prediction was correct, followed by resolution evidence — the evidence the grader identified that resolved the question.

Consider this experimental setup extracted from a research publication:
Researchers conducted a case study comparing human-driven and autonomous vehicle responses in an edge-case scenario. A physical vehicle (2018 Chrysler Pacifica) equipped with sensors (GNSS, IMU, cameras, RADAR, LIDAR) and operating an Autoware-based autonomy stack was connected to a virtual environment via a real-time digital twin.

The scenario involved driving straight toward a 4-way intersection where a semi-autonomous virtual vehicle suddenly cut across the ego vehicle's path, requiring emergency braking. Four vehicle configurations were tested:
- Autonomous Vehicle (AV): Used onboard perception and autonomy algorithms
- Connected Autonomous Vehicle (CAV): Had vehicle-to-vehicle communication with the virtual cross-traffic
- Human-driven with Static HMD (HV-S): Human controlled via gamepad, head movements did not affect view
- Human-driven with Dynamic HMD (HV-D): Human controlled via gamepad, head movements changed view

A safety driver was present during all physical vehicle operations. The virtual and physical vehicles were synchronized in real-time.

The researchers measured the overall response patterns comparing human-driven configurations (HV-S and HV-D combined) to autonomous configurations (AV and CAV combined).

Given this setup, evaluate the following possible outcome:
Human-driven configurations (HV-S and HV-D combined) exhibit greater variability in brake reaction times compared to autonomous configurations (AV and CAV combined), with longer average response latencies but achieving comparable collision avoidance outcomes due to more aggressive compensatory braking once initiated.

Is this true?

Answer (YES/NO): NO